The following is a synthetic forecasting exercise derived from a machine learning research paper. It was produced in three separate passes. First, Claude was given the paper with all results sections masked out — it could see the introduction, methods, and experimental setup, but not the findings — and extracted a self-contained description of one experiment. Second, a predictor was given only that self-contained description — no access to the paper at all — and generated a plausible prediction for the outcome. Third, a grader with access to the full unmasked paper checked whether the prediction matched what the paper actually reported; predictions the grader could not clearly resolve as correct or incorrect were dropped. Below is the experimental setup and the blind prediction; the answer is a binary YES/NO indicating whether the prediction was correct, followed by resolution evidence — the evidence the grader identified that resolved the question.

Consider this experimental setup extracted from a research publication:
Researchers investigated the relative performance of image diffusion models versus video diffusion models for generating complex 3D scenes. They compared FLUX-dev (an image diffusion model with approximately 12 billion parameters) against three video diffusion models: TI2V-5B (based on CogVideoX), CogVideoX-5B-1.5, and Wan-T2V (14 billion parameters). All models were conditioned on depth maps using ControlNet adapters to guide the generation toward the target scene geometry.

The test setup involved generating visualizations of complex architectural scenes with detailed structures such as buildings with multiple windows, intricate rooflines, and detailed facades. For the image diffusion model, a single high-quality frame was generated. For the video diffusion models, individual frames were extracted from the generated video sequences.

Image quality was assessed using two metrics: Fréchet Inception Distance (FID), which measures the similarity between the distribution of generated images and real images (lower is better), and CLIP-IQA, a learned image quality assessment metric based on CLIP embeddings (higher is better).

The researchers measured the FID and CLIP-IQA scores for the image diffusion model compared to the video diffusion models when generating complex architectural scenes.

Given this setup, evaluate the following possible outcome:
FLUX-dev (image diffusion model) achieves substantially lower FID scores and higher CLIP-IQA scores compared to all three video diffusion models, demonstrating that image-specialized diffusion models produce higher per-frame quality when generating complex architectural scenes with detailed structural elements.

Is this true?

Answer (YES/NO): YES